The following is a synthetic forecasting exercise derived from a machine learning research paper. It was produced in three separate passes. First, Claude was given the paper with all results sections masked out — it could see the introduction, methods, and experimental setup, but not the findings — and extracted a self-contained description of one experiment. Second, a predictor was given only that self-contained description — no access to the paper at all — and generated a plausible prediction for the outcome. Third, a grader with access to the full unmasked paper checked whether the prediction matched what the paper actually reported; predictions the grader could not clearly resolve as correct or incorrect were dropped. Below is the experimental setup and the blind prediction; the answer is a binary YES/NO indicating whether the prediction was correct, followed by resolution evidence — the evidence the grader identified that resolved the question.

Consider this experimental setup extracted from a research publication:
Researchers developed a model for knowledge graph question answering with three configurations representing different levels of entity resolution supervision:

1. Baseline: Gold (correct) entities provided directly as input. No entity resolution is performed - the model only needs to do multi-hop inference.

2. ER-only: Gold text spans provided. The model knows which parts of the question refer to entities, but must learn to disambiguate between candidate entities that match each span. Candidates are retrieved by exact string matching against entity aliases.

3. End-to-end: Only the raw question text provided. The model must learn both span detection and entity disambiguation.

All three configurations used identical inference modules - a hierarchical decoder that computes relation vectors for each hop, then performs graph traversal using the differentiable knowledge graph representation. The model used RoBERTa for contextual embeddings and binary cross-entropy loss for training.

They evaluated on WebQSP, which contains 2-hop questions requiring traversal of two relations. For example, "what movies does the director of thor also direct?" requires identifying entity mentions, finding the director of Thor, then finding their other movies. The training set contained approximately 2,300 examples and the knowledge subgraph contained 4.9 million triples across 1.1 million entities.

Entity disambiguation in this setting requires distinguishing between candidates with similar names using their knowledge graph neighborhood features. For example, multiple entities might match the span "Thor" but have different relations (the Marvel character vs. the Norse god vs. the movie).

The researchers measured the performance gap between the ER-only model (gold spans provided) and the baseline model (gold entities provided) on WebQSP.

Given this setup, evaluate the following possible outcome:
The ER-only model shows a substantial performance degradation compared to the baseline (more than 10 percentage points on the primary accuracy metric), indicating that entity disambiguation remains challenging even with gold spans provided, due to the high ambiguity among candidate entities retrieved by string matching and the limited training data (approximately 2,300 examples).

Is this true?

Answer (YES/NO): NO